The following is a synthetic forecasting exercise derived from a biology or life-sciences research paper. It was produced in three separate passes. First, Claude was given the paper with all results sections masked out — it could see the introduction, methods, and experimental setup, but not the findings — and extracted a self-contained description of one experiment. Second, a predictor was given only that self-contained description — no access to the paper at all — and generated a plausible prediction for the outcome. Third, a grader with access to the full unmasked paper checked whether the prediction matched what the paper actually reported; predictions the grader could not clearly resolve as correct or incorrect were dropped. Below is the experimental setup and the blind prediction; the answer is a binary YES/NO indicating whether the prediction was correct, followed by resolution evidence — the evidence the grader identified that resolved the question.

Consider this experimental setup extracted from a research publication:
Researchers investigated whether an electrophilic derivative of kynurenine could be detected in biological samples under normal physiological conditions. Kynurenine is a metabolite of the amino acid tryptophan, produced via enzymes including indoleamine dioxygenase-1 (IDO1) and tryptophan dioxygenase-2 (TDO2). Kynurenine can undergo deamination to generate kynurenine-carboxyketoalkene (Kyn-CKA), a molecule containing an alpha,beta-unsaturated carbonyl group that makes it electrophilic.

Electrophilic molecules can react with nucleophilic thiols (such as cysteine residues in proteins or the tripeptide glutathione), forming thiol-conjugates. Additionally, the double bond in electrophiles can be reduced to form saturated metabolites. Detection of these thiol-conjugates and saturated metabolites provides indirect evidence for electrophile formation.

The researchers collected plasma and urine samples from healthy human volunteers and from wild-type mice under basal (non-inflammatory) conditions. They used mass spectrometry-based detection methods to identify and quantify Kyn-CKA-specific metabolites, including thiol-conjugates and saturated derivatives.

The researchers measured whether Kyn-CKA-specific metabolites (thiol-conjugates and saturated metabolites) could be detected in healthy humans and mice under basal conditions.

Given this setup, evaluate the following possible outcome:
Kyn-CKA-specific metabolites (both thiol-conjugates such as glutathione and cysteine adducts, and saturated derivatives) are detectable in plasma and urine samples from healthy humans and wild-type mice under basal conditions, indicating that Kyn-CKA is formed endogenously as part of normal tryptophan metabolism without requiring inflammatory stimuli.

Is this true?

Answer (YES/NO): NO